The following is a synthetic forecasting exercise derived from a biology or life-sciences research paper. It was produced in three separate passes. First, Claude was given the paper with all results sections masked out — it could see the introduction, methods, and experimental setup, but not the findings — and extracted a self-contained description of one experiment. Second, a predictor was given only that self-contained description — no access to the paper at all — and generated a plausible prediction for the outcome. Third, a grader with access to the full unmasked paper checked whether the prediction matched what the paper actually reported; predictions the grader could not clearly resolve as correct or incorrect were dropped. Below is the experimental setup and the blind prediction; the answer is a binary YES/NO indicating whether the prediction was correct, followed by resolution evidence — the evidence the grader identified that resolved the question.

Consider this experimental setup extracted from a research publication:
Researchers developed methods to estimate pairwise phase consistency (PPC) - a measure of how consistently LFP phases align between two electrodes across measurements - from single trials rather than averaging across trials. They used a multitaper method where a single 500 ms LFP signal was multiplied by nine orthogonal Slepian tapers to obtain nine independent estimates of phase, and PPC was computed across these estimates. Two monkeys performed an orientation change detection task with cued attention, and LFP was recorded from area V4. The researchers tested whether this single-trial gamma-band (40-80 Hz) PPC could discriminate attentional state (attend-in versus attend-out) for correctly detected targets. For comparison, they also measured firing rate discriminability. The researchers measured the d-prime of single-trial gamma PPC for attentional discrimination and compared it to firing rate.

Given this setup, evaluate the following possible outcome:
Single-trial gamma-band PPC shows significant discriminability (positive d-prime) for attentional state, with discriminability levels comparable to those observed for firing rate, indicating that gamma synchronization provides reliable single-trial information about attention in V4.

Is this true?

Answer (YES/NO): YES